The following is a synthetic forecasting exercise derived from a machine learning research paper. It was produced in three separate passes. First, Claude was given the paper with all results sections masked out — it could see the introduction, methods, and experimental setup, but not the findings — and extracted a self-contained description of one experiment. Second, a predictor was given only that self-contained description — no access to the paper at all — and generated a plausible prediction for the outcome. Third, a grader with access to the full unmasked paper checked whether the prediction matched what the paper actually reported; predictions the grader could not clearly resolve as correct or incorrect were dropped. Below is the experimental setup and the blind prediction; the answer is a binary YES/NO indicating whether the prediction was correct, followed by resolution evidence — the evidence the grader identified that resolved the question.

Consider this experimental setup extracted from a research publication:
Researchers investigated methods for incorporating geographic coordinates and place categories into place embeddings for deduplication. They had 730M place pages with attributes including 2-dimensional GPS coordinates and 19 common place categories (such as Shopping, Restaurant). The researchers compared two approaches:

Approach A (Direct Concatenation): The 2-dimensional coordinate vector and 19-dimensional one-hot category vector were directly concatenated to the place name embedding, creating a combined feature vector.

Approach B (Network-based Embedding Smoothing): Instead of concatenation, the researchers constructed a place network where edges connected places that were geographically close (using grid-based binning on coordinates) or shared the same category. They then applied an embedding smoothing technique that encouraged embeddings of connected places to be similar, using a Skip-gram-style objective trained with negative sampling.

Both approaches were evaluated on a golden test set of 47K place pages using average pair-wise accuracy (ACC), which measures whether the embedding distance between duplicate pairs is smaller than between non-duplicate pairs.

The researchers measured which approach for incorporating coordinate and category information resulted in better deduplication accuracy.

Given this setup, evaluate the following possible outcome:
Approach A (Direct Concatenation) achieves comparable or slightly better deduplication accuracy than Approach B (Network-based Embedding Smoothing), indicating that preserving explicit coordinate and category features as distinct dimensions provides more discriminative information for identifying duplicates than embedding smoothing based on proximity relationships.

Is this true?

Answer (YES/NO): NO